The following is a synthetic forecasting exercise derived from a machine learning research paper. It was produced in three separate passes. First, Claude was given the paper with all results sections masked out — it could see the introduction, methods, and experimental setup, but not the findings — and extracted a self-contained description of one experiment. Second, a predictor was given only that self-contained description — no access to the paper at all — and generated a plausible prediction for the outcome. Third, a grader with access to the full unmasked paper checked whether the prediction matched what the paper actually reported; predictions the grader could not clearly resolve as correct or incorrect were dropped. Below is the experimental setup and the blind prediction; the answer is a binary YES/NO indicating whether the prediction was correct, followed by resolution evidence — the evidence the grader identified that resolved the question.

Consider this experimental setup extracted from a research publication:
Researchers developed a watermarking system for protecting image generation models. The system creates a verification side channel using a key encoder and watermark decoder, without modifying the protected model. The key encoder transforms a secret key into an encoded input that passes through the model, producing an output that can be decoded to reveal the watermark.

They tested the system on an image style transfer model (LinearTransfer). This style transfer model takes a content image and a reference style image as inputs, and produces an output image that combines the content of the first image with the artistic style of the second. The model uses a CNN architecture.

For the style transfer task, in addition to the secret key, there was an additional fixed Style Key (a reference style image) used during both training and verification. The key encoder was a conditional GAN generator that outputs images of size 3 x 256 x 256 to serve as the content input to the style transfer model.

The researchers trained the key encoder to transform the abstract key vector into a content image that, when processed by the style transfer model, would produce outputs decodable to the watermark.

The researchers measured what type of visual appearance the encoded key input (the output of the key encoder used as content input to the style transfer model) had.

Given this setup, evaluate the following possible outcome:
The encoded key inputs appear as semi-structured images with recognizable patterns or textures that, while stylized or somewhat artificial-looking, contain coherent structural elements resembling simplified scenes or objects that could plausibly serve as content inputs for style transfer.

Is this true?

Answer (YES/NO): NO